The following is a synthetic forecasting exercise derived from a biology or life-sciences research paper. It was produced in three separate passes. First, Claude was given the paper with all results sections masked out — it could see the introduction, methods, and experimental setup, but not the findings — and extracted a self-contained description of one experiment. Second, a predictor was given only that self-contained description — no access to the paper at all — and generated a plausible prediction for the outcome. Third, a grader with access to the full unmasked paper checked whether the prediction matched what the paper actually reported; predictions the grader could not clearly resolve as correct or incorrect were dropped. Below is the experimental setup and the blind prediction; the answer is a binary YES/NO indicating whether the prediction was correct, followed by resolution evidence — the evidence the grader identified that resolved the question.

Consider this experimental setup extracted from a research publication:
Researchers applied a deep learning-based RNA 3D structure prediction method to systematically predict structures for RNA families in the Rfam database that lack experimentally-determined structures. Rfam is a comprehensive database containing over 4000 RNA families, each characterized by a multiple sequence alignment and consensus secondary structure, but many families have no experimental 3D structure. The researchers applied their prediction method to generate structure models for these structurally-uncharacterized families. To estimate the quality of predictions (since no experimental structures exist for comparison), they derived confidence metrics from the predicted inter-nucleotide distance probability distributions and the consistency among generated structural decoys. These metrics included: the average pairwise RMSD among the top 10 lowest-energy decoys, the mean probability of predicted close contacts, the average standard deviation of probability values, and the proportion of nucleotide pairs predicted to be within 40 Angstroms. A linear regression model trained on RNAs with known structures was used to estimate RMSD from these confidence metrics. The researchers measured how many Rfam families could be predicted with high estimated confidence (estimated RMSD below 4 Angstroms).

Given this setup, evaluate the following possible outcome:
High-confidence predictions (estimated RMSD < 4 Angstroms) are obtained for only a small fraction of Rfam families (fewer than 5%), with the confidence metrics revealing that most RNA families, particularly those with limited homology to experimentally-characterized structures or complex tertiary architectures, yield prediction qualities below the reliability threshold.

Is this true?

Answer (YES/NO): NO